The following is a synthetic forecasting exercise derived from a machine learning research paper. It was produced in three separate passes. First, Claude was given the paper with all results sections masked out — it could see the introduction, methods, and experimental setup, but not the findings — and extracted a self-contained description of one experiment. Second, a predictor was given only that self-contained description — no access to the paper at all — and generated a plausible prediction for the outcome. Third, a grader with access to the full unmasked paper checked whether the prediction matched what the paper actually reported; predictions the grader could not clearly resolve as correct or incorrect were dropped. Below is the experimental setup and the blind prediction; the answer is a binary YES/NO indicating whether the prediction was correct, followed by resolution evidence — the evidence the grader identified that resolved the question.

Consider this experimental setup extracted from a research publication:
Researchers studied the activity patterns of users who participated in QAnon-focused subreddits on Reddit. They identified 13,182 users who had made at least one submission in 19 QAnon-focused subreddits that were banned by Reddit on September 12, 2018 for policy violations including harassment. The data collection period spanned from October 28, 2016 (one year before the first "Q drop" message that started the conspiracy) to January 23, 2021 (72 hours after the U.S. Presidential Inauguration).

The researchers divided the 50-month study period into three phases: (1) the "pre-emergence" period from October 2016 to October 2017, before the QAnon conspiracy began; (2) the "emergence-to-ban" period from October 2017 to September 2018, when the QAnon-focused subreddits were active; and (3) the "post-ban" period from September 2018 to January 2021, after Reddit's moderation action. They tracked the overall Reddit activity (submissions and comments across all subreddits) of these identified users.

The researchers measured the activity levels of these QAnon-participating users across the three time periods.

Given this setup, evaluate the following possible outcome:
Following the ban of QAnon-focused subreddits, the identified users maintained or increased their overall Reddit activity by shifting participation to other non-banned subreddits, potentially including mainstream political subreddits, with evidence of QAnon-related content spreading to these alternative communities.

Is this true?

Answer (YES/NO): NO